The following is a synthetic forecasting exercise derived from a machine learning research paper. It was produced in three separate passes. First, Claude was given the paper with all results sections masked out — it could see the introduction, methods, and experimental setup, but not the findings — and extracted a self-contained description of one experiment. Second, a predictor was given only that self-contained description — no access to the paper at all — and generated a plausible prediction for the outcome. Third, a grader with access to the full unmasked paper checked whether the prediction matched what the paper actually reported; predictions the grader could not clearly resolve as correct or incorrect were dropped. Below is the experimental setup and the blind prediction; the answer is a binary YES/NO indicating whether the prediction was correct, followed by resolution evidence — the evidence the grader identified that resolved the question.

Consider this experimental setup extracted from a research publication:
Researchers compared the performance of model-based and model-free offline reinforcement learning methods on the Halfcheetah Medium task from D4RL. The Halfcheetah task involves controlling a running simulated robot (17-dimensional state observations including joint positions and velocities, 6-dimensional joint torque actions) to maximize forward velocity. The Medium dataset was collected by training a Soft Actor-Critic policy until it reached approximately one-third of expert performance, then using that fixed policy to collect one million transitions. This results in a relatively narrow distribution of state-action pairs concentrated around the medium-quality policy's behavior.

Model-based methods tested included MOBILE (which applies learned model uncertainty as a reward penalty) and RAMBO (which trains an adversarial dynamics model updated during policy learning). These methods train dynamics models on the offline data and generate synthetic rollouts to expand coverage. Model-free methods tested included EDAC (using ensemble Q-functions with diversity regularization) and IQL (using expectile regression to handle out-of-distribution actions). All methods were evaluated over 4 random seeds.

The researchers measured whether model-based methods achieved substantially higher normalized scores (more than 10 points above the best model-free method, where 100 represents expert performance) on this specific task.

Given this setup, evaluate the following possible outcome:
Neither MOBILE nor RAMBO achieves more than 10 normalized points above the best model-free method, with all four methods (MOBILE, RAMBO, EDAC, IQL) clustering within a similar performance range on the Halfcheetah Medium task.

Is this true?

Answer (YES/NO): NO